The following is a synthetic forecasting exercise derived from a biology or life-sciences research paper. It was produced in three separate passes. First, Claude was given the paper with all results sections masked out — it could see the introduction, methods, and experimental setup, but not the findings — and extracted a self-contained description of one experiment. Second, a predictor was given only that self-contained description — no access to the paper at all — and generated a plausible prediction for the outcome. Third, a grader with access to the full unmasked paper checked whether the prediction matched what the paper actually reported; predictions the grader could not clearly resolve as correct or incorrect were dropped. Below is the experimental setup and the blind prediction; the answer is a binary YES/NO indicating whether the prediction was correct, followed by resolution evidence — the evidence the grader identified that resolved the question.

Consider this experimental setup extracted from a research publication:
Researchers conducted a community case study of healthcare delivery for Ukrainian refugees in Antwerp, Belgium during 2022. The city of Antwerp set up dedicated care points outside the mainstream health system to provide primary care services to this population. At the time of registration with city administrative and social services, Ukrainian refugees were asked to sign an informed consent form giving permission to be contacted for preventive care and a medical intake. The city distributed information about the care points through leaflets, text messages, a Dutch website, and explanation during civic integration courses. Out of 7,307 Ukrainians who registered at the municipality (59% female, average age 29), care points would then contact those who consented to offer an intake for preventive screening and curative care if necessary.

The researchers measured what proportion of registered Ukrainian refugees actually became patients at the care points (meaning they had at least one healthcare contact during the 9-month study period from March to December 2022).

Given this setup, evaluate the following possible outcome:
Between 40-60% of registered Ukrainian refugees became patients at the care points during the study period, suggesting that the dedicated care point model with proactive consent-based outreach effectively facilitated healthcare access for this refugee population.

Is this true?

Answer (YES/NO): NO